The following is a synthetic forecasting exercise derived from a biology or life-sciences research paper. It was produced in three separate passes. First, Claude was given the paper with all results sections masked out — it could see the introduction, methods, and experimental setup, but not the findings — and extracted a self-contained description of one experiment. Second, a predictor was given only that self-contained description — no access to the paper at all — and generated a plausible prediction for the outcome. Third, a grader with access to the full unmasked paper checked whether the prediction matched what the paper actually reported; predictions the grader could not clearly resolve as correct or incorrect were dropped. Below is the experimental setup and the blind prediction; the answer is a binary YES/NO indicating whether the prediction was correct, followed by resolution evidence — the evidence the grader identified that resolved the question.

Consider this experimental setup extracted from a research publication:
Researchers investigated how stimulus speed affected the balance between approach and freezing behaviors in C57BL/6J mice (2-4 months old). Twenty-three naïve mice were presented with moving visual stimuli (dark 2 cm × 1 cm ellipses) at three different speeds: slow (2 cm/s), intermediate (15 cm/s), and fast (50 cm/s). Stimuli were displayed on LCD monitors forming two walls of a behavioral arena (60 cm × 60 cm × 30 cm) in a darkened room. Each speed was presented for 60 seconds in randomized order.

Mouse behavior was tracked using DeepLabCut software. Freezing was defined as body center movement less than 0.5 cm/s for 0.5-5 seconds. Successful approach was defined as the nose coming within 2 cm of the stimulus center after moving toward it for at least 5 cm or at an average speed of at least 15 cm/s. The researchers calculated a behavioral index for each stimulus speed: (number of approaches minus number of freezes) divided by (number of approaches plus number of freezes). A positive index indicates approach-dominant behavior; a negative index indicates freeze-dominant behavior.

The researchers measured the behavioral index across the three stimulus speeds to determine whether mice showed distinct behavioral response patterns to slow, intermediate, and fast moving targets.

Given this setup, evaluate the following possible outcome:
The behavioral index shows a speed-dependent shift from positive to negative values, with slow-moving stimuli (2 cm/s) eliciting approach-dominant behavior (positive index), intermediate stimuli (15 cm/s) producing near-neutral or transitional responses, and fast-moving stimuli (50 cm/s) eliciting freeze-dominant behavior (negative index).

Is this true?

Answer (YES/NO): NO